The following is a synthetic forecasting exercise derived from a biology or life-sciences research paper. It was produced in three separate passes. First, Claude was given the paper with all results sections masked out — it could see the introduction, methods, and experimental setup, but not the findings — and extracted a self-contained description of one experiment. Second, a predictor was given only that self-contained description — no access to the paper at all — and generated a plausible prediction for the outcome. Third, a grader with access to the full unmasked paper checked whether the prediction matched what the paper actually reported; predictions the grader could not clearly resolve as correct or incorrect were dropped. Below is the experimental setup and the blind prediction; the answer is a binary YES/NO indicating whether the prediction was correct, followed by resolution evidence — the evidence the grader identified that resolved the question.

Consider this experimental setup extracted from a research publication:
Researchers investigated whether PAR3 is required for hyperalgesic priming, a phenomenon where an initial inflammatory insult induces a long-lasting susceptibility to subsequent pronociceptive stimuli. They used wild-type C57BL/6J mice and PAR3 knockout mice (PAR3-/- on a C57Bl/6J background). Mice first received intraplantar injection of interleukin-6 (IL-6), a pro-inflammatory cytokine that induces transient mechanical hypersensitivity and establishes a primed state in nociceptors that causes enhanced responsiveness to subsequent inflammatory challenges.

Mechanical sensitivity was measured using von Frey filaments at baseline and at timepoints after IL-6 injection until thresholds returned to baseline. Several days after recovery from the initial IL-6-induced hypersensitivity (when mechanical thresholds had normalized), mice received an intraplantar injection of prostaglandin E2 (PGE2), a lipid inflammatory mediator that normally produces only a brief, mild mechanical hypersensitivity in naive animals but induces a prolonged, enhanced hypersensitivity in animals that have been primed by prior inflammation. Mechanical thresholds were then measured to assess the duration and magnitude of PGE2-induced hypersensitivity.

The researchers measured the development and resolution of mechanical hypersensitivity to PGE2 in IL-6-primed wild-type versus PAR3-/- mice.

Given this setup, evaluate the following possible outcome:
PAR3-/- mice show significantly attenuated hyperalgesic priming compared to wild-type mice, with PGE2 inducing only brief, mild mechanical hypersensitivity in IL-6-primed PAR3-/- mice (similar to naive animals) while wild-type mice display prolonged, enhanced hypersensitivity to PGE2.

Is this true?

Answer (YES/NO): YES